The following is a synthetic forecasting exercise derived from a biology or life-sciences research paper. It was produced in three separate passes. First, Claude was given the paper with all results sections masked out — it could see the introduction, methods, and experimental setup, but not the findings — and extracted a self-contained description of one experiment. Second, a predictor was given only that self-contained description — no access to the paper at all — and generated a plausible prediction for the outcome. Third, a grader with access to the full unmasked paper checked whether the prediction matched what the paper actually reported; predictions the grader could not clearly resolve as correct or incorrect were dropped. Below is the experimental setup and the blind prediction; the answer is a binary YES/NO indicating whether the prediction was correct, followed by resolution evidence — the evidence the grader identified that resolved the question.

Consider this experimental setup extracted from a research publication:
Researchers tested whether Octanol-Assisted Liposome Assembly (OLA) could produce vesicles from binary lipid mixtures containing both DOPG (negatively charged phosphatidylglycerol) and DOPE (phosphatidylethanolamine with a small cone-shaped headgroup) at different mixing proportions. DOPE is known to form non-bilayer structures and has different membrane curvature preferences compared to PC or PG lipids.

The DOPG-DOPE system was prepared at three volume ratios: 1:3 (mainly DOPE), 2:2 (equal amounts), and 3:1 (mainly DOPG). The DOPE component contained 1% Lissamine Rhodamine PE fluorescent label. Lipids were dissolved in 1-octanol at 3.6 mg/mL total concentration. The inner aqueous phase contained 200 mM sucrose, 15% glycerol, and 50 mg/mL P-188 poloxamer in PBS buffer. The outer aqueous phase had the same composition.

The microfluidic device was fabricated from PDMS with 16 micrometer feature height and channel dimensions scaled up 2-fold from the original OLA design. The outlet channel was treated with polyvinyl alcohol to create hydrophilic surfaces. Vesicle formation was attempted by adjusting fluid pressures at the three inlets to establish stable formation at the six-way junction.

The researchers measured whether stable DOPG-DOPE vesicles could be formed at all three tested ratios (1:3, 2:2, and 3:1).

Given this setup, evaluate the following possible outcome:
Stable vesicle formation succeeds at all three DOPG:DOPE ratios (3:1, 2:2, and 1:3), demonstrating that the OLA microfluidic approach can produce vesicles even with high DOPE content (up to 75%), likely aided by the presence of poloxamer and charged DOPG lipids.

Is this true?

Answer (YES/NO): NO